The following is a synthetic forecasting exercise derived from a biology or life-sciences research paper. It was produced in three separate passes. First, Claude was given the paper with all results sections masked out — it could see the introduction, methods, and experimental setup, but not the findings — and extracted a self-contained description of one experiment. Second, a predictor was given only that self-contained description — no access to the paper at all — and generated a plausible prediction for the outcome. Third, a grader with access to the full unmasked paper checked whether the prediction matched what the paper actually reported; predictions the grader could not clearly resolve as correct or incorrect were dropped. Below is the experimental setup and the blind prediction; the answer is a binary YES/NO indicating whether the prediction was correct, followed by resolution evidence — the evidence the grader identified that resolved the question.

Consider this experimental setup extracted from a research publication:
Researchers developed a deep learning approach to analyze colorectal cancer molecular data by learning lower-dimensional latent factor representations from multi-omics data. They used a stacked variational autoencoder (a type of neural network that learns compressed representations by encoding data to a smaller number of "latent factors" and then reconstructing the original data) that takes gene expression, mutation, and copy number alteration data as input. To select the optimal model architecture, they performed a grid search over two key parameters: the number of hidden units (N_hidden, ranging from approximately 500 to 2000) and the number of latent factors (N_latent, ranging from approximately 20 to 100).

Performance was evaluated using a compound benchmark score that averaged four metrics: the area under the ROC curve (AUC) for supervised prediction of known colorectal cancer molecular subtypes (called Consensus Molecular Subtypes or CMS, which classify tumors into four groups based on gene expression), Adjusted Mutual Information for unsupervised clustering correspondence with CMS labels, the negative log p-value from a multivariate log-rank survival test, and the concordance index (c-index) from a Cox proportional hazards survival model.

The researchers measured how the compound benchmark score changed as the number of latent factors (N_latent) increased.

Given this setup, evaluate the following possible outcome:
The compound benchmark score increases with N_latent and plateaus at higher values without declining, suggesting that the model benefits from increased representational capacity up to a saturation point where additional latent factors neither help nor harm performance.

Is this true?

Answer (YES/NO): NO